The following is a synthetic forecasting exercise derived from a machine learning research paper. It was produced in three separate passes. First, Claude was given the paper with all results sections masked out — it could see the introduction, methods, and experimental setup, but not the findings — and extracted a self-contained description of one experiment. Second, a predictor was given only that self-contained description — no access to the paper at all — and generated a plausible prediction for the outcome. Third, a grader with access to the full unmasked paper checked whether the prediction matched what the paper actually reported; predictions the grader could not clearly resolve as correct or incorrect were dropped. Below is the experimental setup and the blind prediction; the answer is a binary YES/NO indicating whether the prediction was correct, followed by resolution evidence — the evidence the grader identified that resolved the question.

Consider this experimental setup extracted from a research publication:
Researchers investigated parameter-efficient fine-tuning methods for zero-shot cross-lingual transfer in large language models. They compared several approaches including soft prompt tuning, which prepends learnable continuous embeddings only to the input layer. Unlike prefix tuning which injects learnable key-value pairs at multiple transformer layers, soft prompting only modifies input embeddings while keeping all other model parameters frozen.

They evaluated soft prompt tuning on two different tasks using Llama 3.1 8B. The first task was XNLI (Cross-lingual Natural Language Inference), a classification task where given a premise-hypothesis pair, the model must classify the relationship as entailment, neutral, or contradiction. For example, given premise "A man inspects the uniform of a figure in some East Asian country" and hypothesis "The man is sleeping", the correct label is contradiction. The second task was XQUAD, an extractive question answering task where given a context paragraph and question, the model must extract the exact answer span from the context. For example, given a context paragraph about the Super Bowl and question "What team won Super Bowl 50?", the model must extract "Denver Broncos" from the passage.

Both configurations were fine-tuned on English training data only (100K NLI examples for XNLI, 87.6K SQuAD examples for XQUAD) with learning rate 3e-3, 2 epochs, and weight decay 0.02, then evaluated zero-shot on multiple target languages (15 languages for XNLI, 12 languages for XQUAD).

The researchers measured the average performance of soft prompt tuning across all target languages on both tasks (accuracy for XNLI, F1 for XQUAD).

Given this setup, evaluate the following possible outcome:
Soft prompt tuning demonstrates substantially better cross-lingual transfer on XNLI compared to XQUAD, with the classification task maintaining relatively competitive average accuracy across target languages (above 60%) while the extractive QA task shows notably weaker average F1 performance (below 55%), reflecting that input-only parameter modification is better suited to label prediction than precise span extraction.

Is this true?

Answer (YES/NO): YES